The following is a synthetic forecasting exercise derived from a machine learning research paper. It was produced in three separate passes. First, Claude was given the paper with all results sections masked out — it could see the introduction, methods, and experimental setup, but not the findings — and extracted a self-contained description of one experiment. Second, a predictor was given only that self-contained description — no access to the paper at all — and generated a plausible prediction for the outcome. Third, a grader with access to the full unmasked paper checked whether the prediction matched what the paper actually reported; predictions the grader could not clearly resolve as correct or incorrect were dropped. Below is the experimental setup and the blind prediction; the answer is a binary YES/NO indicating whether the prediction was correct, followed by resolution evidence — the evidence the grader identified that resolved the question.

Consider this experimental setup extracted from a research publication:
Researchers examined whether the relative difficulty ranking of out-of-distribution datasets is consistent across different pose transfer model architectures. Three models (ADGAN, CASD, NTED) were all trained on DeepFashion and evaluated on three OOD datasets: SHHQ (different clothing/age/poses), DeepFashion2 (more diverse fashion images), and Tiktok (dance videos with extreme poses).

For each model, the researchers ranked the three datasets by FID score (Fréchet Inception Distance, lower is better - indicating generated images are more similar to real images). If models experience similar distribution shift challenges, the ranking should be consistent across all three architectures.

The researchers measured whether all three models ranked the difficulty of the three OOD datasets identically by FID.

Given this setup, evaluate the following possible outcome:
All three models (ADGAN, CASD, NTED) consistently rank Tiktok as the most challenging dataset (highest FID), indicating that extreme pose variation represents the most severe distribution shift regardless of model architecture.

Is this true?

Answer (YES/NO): YES